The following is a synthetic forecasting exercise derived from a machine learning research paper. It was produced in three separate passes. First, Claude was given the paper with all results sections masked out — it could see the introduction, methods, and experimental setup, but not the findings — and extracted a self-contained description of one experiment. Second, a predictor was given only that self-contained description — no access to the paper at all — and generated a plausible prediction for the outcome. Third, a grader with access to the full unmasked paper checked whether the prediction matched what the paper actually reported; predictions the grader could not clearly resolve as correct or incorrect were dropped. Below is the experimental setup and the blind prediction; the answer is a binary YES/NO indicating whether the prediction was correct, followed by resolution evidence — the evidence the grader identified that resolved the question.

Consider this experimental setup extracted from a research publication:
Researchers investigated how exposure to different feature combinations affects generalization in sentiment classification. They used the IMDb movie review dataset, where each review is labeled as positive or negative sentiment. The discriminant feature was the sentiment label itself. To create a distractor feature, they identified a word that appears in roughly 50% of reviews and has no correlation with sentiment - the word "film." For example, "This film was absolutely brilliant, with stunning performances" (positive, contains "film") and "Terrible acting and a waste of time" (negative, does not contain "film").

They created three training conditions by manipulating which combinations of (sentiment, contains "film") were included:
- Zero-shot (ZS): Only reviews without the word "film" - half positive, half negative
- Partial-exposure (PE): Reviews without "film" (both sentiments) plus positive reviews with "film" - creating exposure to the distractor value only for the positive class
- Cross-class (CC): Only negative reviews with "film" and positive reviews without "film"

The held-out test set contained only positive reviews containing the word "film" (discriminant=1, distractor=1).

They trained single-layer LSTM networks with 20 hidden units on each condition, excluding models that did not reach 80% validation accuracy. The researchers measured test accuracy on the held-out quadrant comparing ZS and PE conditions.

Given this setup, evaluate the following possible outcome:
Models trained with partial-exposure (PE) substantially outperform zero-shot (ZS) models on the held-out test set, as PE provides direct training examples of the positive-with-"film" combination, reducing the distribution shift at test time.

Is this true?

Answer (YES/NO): NO